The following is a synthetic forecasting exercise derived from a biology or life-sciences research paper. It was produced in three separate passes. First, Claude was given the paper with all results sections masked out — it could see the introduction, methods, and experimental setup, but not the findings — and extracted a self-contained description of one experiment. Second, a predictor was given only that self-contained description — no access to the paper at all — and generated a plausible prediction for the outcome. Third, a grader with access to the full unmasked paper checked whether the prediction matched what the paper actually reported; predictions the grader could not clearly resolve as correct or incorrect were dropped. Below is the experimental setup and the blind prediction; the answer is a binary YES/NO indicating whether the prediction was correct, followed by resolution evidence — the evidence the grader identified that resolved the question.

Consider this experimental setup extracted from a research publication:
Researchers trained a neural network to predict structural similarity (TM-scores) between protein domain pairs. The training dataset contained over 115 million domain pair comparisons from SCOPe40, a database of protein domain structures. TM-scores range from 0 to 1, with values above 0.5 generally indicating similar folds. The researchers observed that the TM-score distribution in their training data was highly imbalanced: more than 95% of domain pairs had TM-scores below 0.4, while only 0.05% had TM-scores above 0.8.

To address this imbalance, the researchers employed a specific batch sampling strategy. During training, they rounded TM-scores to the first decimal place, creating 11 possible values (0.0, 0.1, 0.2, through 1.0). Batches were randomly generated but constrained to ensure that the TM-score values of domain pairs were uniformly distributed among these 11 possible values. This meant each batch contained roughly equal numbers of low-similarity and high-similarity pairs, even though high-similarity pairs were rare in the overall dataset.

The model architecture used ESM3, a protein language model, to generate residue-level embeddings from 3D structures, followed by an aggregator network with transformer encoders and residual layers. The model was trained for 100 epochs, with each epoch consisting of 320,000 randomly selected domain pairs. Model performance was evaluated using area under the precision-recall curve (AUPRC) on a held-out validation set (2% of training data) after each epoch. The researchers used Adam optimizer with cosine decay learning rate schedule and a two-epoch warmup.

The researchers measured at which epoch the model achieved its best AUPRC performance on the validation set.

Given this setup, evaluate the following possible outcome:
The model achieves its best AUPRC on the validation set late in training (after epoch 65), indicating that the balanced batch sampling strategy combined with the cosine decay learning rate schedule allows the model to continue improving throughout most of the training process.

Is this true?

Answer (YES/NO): NO